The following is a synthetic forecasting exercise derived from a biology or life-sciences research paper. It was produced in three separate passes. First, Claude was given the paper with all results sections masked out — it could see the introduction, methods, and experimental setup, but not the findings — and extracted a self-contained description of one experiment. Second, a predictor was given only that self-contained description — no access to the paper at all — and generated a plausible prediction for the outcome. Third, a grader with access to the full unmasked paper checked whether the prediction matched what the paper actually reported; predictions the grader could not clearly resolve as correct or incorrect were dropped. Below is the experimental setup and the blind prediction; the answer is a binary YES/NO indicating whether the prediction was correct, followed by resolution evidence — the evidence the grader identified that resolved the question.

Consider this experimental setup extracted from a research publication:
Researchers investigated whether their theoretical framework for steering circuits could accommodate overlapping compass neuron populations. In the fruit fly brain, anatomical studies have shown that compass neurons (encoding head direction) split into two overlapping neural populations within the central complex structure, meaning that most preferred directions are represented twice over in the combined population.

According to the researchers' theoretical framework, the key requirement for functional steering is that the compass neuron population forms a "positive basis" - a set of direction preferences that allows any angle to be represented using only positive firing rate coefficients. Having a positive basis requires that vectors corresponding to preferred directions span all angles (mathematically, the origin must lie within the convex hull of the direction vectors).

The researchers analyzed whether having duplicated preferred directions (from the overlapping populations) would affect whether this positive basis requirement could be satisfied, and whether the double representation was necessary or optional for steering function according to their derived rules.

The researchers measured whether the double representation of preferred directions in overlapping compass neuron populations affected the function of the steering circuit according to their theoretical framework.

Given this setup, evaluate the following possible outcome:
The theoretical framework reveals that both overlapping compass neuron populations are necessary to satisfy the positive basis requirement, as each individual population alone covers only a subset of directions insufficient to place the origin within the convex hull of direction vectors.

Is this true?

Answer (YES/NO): NO